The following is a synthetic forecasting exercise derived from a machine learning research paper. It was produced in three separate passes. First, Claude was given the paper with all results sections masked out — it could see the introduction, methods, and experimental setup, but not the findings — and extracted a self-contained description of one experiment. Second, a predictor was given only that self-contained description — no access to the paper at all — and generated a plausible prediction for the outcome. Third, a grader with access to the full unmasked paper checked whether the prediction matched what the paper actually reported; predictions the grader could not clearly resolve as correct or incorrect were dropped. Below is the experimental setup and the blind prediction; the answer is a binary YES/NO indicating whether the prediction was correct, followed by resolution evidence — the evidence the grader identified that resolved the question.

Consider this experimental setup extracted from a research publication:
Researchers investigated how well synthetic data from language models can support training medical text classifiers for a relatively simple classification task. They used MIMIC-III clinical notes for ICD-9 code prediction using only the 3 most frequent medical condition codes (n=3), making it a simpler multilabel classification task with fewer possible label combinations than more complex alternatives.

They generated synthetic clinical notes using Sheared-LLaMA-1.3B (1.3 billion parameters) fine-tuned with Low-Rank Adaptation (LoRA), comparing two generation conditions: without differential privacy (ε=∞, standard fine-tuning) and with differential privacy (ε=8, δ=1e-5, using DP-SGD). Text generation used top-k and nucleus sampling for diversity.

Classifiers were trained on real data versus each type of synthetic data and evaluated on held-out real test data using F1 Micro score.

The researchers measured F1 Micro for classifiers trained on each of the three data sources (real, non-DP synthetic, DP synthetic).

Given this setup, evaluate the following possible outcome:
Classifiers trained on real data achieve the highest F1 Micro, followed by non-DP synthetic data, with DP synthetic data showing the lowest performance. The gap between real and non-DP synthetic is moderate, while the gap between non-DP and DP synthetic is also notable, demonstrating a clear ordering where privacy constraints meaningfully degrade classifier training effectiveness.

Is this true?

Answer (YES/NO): NO